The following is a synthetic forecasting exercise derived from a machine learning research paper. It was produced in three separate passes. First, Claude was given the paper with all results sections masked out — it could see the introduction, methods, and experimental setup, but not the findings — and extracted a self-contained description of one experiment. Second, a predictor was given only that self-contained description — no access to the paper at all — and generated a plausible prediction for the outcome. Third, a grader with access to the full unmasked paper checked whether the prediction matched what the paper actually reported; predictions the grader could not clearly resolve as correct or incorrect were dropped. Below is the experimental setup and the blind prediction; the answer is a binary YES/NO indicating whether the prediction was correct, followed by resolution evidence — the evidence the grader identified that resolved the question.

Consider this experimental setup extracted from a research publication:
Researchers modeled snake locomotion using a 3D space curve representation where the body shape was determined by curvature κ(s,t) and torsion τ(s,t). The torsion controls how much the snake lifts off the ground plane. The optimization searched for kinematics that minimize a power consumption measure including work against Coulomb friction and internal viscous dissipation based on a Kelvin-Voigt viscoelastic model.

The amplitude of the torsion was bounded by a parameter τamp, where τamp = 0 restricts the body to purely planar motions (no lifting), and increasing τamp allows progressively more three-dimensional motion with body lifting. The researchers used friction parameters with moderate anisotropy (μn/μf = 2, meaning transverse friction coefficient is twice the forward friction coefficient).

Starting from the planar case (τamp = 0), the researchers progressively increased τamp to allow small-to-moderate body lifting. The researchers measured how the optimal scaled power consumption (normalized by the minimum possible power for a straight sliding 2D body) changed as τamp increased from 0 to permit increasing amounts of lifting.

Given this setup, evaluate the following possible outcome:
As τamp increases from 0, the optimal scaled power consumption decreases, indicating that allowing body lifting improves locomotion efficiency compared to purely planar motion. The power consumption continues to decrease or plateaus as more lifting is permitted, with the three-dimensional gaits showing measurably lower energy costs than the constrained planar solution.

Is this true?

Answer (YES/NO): YES